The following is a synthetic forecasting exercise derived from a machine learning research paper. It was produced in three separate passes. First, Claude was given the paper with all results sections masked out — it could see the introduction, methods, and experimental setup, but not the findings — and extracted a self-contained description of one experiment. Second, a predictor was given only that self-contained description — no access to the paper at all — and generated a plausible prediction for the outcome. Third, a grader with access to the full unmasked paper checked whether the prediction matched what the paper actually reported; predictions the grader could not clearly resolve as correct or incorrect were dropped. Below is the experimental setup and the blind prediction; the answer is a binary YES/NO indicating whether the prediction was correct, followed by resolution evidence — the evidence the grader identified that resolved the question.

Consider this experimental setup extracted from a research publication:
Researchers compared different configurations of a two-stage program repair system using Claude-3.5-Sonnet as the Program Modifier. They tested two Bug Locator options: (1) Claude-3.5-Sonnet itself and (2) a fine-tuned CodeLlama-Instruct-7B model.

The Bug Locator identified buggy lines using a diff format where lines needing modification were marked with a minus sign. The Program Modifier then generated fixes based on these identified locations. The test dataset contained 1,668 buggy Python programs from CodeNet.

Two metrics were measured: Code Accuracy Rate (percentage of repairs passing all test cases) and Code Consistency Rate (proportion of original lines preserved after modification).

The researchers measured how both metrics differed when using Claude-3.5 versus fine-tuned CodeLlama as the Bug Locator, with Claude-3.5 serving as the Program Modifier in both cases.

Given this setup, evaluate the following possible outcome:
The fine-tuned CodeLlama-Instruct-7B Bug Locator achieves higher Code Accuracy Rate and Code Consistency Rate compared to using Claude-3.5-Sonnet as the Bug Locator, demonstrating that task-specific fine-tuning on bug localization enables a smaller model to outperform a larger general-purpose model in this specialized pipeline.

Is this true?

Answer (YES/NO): NO